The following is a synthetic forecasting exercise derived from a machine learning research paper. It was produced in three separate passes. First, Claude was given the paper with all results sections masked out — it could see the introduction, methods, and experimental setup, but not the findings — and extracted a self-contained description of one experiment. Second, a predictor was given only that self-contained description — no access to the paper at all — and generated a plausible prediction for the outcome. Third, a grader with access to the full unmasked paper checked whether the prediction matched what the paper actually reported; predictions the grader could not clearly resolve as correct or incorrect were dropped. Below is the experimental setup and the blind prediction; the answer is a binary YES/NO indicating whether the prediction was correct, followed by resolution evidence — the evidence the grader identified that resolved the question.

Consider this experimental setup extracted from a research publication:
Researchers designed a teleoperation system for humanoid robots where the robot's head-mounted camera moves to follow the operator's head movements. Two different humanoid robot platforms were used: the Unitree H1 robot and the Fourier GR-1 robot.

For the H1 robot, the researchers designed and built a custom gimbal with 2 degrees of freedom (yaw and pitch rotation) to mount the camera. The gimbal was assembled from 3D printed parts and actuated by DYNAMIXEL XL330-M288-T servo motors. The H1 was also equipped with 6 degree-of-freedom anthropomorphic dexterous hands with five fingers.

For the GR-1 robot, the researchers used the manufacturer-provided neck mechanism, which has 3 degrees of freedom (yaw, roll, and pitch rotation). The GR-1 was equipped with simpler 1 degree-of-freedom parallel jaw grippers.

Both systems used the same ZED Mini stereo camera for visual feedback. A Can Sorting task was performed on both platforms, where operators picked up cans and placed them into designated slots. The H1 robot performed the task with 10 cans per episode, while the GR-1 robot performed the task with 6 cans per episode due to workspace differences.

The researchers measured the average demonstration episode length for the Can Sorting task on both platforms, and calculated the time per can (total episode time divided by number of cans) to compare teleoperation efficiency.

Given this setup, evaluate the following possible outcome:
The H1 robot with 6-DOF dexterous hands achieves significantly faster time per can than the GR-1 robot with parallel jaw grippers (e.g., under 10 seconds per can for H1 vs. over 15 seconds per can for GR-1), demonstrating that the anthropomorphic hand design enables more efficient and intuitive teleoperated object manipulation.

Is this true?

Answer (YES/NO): NO